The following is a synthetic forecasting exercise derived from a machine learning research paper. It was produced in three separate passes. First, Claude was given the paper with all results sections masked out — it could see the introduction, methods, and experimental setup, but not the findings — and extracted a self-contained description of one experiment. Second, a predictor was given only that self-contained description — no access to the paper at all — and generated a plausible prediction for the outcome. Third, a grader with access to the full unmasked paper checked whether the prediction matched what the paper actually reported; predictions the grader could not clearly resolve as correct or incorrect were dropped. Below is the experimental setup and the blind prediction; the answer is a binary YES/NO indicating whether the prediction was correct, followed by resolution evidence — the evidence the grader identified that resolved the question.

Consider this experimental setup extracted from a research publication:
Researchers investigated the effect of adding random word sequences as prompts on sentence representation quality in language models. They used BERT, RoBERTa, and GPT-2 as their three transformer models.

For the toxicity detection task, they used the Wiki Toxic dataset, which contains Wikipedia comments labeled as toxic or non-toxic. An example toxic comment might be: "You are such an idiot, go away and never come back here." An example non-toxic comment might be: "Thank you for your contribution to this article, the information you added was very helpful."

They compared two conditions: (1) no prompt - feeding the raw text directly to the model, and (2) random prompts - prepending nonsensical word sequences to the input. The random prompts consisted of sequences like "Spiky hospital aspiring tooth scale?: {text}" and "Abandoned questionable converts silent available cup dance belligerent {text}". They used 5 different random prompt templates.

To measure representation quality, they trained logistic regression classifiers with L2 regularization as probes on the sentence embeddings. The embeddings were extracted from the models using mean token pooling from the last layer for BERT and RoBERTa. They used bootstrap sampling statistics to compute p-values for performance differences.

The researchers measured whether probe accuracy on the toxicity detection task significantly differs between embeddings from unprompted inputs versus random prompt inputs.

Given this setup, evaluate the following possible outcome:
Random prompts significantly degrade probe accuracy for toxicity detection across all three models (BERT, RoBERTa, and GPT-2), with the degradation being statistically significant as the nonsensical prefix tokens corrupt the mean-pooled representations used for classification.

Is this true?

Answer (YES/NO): NO